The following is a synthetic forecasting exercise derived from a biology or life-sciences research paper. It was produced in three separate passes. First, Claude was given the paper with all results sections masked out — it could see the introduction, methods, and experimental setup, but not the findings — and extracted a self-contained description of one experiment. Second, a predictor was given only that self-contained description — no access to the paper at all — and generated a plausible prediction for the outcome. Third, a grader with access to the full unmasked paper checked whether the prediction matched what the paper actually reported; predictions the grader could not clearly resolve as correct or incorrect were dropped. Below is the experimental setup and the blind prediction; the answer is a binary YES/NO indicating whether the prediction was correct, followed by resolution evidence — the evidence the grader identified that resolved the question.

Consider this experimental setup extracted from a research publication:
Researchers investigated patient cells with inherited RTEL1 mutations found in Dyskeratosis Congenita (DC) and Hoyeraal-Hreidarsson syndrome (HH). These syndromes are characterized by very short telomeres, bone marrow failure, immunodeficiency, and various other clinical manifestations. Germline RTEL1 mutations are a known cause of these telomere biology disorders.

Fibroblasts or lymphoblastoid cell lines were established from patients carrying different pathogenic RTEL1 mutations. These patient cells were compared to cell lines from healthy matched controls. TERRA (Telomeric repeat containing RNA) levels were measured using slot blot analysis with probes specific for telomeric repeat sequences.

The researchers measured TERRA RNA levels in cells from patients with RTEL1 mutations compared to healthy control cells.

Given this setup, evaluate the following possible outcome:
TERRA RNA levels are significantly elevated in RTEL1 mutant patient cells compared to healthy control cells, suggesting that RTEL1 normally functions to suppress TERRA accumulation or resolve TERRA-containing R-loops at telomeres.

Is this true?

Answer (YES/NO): YES